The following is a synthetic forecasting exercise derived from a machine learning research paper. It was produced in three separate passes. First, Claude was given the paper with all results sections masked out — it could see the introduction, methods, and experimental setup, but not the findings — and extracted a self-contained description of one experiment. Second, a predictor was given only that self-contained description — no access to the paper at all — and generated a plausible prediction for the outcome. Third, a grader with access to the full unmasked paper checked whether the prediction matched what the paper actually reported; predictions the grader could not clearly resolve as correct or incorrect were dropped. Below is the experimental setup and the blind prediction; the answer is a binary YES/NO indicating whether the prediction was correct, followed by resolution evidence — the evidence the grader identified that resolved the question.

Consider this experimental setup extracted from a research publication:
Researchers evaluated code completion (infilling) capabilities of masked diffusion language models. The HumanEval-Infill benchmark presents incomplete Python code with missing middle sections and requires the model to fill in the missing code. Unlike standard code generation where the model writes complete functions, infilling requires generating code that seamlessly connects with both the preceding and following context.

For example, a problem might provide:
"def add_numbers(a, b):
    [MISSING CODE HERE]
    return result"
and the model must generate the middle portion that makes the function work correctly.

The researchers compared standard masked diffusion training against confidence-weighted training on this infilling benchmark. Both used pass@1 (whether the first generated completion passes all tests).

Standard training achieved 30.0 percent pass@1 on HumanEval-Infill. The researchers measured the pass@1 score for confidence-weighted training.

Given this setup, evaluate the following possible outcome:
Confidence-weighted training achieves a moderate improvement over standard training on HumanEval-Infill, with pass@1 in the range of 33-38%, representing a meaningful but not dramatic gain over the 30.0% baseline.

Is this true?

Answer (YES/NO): NO